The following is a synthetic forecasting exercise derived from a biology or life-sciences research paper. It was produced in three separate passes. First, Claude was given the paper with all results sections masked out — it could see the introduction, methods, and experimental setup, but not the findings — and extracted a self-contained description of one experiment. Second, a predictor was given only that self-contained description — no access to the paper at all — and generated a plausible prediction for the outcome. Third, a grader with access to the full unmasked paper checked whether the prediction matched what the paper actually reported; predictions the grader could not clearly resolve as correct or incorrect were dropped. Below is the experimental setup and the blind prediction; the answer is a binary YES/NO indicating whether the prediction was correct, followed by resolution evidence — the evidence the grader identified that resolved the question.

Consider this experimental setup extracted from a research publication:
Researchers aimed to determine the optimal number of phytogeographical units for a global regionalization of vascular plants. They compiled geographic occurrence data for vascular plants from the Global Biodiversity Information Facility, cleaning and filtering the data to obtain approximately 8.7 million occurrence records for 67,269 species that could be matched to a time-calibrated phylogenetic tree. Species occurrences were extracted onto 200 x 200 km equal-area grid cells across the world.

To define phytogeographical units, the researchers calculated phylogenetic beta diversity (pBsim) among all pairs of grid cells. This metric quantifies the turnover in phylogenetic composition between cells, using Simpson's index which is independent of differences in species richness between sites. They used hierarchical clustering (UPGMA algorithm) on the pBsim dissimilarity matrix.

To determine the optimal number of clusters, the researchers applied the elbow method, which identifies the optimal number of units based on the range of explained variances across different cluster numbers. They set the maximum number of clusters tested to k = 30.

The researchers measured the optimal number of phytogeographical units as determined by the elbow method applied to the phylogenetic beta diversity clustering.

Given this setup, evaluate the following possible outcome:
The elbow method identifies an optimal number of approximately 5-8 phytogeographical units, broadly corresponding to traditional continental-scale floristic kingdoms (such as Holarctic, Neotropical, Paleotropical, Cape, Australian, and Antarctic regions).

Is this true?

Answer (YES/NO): NO